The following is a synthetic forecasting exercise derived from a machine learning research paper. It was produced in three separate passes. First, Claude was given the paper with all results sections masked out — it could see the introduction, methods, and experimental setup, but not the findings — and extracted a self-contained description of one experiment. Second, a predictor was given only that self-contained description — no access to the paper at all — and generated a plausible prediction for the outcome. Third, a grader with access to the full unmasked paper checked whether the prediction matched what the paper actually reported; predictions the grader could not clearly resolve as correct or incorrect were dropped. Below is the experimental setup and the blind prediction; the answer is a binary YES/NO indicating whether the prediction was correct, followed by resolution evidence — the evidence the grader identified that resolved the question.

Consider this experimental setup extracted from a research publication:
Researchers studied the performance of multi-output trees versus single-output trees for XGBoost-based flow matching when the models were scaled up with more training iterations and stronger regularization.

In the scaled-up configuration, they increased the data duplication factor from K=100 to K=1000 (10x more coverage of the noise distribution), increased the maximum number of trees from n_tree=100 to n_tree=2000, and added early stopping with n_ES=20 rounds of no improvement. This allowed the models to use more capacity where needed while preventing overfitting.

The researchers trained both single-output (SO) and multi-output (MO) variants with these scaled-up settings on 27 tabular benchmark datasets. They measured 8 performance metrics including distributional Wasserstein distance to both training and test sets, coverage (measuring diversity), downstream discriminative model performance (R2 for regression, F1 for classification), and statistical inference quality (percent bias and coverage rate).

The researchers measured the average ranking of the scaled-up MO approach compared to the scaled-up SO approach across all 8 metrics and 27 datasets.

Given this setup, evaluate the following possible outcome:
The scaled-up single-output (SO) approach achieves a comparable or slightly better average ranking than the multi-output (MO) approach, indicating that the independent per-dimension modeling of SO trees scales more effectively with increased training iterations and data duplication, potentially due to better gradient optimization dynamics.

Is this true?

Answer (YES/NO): YES